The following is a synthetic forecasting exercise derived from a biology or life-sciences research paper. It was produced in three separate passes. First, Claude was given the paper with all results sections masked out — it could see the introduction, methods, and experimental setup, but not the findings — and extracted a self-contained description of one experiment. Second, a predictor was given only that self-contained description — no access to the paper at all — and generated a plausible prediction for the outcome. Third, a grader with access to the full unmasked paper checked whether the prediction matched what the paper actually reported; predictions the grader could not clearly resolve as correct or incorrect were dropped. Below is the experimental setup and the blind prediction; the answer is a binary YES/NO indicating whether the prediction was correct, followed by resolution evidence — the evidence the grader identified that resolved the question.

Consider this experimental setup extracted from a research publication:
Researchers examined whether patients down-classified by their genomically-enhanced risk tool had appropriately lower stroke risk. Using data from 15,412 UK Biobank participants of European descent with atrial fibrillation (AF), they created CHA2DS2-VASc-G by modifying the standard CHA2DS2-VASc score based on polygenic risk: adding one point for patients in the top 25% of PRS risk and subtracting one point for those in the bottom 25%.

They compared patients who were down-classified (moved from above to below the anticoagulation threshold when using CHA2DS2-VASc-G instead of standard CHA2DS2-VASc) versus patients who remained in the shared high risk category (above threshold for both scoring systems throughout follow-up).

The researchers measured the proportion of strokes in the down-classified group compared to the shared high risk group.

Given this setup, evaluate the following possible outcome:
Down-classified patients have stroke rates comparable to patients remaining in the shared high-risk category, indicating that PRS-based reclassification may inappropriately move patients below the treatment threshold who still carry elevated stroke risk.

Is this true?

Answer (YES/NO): NO